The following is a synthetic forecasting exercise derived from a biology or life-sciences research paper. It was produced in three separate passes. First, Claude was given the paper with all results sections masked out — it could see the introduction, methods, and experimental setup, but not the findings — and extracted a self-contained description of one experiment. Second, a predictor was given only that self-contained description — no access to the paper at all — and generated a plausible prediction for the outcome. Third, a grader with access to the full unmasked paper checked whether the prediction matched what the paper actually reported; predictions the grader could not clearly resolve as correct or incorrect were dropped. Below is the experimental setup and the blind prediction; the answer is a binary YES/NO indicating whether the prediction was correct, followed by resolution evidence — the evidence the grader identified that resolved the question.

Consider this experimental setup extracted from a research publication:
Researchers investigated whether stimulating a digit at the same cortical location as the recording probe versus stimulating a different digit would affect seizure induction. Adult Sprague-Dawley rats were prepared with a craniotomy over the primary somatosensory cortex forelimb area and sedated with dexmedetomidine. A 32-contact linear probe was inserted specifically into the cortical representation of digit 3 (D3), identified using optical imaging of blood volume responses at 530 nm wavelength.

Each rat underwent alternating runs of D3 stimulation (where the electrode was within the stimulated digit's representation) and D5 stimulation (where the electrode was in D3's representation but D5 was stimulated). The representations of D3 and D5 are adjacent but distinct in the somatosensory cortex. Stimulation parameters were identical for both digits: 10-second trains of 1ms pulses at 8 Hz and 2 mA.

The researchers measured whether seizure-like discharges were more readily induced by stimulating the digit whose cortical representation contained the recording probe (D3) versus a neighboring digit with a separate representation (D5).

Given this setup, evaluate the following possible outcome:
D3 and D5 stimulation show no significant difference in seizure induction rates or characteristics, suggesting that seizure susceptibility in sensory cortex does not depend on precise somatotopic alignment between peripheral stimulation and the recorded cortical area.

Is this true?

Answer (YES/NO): YES